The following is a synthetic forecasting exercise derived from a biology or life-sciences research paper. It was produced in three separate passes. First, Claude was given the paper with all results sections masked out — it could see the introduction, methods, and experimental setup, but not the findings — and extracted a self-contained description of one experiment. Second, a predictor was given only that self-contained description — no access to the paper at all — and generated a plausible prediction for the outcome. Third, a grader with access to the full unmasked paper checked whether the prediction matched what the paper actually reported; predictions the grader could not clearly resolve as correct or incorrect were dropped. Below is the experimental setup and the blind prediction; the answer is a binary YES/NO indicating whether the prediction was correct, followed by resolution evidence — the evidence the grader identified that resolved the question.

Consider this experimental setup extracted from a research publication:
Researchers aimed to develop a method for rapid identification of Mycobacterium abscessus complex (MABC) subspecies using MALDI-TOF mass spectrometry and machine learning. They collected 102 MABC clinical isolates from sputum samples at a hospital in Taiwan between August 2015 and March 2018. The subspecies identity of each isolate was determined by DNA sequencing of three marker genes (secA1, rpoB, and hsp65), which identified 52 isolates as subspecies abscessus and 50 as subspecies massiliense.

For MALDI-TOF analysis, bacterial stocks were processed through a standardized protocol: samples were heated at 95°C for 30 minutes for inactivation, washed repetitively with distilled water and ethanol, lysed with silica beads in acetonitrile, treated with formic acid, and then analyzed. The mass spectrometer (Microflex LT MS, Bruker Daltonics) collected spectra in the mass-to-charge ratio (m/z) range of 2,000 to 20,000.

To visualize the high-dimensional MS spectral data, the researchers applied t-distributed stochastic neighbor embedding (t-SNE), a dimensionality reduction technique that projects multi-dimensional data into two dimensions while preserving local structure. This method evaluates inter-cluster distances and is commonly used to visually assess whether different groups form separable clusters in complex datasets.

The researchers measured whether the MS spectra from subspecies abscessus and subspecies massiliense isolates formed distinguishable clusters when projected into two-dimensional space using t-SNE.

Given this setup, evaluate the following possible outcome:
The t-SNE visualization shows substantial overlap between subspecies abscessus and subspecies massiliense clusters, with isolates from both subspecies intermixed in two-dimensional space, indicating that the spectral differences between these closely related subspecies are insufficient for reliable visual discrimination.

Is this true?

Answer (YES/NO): YES